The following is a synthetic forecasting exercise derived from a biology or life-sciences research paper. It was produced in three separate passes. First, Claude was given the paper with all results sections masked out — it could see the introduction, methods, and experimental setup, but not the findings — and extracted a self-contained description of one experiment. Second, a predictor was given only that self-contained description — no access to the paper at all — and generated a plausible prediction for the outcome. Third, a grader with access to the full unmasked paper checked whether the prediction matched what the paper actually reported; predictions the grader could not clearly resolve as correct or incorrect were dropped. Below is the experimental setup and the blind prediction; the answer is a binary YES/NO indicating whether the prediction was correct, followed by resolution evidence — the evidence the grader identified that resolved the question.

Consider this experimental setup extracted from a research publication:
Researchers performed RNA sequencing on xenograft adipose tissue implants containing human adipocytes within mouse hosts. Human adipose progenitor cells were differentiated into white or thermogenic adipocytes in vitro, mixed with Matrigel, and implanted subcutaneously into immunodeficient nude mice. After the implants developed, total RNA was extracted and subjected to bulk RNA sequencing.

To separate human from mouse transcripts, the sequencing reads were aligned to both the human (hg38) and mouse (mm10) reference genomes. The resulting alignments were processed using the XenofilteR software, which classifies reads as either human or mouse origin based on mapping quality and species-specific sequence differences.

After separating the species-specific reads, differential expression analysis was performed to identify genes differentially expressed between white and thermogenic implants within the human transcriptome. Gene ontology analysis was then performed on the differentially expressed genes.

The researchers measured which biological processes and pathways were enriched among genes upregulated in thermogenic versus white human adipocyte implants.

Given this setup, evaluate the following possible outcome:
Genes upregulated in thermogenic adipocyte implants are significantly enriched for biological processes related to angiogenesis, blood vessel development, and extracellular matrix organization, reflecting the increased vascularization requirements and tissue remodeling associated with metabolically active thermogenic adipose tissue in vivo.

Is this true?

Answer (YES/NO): NO